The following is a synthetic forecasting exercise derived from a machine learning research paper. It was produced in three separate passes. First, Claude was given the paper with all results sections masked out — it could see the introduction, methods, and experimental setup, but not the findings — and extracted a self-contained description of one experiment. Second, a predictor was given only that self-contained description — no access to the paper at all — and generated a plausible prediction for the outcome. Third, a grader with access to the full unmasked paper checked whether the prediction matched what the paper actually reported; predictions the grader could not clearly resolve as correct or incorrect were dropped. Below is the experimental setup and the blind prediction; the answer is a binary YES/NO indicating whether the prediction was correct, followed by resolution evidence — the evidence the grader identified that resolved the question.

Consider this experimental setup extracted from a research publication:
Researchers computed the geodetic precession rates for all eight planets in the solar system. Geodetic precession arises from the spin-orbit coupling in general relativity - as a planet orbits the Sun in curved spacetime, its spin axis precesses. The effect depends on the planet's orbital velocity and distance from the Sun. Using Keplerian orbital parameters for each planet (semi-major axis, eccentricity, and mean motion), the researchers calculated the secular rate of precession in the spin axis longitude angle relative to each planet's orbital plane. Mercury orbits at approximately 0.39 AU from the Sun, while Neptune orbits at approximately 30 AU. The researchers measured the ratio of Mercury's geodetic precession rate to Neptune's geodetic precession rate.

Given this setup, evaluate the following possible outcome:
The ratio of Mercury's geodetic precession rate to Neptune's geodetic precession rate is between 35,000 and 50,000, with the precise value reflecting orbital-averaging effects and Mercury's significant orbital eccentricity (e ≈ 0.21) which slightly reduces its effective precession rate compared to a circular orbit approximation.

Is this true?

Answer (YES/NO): NO